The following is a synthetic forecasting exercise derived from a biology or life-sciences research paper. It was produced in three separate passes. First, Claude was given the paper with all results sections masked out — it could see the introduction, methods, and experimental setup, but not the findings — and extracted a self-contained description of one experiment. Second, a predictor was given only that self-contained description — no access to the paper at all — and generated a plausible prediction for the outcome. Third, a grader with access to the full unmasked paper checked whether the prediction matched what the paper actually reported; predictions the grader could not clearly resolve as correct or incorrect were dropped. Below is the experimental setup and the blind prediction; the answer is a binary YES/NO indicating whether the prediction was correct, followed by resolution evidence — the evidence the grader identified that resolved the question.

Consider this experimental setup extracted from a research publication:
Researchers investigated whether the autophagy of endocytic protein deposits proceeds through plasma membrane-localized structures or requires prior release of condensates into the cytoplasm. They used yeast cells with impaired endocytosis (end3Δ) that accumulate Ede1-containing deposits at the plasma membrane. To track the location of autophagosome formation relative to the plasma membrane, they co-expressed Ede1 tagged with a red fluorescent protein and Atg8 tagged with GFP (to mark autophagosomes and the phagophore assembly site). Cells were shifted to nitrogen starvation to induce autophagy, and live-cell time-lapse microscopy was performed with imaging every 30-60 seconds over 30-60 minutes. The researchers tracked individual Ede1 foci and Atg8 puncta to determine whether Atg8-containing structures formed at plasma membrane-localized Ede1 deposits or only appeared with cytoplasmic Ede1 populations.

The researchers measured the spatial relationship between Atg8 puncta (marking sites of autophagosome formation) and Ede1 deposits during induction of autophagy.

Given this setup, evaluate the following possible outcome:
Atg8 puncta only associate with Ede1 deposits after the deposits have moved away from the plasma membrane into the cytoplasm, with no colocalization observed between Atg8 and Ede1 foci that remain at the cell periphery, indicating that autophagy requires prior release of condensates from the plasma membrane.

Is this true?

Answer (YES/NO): NO